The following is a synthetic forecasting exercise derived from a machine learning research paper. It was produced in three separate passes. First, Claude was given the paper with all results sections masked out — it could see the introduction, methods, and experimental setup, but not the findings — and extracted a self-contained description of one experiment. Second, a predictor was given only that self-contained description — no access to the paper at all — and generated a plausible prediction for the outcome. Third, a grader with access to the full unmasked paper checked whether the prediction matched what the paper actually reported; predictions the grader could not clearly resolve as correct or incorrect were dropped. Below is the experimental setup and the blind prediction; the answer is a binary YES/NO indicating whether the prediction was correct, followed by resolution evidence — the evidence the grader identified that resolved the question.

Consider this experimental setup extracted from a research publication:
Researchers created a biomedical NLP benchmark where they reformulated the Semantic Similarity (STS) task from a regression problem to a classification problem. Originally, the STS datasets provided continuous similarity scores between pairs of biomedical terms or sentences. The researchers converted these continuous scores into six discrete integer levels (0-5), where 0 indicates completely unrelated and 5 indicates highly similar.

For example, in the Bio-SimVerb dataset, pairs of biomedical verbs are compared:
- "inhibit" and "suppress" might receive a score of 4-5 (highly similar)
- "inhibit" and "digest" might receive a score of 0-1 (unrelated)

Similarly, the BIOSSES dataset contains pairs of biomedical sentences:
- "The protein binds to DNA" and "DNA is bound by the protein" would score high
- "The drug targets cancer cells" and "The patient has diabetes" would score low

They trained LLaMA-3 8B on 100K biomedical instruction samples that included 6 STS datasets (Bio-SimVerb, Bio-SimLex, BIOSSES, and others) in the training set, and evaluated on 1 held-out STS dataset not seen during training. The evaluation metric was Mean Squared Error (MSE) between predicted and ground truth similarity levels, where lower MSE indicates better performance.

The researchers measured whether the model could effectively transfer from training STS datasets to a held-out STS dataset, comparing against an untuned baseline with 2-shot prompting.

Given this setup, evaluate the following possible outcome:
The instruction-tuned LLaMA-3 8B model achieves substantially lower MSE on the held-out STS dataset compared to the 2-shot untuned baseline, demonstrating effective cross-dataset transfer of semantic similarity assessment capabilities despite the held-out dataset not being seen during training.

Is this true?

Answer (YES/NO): YES